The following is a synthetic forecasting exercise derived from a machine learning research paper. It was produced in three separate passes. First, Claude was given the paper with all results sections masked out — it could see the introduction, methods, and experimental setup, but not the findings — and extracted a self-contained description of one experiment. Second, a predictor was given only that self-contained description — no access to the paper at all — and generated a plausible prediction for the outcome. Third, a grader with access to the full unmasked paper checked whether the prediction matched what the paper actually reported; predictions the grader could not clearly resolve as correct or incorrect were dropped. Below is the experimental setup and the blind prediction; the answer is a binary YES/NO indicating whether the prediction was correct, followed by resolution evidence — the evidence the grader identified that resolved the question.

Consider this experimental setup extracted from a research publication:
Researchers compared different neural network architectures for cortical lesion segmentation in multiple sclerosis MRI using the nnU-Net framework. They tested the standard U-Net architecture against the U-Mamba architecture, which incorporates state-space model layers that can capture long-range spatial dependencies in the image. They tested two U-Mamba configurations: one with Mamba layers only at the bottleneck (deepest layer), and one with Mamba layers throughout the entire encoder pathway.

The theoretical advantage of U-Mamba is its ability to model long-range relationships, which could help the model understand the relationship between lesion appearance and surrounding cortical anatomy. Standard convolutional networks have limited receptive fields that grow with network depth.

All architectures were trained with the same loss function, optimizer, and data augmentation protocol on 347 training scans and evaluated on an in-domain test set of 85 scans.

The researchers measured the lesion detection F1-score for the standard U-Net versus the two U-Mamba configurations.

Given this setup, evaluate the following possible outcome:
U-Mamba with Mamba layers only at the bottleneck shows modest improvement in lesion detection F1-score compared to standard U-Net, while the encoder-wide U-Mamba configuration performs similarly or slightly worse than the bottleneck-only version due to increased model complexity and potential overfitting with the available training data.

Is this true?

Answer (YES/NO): NO